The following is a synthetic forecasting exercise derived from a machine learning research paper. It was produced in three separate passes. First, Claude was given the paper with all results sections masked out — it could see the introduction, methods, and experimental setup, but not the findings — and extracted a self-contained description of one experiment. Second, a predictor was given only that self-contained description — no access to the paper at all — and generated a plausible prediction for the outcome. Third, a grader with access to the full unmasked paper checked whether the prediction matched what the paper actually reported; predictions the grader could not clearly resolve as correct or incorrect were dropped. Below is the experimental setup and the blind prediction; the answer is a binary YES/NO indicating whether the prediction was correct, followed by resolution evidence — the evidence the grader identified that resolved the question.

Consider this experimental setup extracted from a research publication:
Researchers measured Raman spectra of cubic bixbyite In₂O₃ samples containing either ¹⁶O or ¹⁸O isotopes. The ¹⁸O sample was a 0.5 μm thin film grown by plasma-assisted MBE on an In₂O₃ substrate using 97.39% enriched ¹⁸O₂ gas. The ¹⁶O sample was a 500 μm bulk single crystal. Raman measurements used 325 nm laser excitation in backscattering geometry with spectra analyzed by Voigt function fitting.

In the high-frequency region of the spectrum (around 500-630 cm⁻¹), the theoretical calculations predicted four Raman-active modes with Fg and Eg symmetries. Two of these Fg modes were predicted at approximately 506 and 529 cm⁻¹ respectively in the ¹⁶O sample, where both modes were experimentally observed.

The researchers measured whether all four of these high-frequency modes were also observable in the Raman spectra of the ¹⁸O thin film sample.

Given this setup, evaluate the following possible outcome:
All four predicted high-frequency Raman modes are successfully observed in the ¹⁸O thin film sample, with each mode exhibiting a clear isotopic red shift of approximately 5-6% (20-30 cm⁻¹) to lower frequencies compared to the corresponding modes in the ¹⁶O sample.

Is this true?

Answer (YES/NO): NO